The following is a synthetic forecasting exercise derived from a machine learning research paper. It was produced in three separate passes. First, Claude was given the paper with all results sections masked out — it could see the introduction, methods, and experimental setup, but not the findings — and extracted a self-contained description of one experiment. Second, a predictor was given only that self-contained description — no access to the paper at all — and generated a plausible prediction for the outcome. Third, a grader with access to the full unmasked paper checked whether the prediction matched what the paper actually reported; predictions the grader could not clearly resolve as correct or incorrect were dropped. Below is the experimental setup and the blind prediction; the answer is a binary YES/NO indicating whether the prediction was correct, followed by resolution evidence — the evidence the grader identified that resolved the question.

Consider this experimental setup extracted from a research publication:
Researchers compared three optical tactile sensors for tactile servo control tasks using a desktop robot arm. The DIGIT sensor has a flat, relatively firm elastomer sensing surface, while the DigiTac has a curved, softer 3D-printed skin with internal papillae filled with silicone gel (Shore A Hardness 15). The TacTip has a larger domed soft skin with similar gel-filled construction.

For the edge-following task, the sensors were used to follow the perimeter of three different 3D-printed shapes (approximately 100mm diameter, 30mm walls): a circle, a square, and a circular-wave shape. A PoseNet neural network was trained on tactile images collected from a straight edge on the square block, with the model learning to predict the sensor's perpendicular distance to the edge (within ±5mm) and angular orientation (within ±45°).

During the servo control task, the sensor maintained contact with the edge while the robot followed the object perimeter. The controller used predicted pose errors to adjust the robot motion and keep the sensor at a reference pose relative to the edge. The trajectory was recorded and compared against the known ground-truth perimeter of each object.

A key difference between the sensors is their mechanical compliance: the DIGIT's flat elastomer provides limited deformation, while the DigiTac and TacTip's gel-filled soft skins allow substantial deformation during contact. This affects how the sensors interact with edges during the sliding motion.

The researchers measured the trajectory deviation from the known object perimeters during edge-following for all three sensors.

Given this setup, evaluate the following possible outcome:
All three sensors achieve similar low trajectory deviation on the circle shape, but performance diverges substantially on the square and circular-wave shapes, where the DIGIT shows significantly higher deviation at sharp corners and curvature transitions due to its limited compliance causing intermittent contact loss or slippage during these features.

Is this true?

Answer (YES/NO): NO